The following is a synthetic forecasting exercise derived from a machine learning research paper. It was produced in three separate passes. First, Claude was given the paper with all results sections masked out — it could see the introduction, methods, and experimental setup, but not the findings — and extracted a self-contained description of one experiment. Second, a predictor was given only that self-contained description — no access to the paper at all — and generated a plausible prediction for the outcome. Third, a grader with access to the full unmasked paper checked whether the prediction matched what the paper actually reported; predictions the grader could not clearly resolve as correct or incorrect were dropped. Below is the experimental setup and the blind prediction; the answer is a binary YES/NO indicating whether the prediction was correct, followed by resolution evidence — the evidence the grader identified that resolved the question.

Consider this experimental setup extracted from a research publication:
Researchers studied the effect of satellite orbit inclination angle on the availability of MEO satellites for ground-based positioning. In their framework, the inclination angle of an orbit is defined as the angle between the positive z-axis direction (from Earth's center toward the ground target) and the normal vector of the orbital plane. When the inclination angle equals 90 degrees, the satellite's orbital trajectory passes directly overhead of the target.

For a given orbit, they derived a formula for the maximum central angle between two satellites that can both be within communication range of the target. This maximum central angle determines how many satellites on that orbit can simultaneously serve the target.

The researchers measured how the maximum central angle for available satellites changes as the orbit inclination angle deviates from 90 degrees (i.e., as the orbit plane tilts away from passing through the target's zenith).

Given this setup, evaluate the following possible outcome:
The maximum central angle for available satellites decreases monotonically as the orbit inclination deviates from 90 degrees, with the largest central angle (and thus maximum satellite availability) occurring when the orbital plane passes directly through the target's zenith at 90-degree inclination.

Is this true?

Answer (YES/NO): YES